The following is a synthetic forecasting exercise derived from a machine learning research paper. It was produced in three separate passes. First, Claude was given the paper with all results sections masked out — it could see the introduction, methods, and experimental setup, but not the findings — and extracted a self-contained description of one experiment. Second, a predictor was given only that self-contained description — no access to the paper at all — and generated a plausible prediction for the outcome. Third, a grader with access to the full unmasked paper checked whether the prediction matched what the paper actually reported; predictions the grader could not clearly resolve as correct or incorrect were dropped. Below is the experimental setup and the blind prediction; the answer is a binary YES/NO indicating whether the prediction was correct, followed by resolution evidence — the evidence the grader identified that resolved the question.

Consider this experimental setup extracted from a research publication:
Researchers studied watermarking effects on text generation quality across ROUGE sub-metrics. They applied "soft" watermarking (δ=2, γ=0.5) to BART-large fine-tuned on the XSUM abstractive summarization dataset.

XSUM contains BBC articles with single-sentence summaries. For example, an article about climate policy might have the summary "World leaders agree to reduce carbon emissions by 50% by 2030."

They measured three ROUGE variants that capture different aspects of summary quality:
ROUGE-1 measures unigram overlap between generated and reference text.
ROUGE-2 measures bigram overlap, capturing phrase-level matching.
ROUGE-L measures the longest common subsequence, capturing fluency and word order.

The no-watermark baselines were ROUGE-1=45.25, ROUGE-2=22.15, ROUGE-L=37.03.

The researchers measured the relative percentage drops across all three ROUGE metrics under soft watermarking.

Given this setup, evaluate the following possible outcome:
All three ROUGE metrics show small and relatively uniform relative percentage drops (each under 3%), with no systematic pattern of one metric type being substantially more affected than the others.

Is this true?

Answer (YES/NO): NO